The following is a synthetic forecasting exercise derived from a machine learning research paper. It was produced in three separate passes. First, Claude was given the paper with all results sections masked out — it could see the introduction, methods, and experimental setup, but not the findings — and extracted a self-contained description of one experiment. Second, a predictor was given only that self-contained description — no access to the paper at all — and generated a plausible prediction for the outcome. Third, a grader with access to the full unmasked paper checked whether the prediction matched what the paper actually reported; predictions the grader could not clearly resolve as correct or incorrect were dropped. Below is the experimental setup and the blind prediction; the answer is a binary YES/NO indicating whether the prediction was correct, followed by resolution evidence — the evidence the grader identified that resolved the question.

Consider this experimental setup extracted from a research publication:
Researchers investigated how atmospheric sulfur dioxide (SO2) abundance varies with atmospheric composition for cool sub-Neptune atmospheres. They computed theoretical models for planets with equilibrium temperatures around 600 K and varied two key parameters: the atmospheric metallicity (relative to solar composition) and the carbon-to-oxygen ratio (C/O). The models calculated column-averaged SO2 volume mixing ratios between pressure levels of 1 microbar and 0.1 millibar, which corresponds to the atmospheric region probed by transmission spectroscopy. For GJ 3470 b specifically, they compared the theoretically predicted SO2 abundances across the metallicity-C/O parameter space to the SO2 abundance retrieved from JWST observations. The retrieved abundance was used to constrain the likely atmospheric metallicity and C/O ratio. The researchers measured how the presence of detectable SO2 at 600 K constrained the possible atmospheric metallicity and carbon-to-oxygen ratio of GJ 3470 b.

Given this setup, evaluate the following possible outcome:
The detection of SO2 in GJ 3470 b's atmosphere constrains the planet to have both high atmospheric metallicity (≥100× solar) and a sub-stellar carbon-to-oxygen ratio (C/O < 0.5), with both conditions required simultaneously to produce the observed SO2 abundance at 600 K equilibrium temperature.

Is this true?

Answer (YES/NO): NO